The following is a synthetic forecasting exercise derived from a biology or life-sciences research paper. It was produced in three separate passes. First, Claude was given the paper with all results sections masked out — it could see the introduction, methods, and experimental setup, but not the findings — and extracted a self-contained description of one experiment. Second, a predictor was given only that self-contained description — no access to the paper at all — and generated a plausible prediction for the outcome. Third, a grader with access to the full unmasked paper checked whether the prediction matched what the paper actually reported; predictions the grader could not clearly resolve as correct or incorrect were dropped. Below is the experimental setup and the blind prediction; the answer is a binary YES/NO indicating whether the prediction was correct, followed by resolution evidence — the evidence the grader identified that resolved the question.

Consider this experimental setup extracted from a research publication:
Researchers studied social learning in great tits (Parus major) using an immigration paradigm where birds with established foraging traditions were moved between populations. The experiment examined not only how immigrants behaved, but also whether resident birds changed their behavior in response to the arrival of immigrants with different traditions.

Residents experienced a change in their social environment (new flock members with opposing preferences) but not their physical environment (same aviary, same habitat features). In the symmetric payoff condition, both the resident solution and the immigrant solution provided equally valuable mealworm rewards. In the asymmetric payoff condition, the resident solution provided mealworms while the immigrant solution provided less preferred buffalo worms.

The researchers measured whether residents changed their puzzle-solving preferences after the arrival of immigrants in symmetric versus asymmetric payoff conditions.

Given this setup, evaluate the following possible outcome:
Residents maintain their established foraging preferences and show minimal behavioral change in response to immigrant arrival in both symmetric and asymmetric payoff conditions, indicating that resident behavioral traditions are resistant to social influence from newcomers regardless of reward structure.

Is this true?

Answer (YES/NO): NO